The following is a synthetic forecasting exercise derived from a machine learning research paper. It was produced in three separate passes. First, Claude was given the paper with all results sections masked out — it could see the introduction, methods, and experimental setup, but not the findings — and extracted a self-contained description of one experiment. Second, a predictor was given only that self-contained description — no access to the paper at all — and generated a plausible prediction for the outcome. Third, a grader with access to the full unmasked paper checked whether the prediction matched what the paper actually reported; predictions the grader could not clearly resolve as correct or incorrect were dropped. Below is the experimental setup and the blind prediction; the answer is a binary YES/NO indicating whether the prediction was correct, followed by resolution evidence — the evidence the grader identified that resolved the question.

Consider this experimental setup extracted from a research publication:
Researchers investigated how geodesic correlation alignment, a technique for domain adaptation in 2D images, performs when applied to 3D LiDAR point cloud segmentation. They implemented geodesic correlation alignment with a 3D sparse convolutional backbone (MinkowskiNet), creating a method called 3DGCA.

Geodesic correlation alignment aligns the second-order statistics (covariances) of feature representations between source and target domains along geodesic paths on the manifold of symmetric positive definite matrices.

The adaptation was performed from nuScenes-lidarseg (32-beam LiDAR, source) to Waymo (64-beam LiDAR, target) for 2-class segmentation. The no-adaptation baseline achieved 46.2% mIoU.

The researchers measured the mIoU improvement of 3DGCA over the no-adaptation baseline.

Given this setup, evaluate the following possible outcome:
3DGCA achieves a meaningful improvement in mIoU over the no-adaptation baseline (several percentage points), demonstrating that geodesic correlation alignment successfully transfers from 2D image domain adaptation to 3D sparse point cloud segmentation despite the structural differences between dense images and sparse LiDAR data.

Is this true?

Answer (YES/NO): NO